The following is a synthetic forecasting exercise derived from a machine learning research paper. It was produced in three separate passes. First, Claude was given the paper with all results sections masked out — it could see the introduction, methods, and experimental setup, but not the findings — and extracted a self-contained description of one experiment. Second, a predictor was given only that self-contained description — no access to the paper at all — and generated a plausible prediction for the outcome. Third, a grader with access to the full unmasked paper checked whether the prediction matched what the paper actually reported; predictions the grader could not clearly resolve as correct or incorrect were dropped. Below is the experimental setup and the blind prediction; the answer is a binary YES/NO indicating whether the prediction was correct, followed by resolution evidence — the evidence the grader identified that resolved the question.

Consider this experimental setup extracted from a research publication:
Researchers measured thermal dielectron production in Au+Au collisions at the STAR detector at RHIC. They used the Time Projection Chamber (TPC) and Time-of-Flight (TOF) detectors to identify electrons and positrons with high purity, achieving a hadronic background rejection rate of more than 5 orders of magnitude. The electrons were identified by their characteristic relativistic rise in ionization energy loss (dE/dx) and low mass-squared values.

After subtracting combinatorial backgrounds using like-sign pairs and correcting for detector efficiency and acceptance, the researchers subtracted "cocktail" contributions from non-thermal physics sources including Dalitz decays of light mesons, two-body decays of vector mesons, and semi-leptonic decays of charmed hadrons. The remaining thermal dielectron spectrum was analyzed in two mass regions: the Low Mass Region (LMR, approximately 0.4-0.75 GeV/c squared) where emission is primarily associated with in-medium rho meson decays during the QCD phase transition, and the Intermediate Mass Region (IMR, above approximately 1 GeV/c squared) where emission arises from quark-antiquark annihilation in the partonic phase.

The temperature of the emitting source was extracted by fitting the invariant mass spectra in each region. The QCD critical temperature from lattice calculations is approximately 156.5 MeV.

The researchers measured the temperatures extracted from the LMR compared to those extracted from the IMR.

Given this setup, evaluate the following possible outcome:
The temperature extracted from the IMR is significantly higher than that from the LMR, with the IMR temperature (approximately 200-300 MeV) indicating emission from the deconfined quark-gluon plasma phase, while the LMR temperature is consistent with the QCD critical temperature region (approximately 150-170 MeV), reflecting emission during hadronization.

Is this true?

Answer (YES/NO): YES